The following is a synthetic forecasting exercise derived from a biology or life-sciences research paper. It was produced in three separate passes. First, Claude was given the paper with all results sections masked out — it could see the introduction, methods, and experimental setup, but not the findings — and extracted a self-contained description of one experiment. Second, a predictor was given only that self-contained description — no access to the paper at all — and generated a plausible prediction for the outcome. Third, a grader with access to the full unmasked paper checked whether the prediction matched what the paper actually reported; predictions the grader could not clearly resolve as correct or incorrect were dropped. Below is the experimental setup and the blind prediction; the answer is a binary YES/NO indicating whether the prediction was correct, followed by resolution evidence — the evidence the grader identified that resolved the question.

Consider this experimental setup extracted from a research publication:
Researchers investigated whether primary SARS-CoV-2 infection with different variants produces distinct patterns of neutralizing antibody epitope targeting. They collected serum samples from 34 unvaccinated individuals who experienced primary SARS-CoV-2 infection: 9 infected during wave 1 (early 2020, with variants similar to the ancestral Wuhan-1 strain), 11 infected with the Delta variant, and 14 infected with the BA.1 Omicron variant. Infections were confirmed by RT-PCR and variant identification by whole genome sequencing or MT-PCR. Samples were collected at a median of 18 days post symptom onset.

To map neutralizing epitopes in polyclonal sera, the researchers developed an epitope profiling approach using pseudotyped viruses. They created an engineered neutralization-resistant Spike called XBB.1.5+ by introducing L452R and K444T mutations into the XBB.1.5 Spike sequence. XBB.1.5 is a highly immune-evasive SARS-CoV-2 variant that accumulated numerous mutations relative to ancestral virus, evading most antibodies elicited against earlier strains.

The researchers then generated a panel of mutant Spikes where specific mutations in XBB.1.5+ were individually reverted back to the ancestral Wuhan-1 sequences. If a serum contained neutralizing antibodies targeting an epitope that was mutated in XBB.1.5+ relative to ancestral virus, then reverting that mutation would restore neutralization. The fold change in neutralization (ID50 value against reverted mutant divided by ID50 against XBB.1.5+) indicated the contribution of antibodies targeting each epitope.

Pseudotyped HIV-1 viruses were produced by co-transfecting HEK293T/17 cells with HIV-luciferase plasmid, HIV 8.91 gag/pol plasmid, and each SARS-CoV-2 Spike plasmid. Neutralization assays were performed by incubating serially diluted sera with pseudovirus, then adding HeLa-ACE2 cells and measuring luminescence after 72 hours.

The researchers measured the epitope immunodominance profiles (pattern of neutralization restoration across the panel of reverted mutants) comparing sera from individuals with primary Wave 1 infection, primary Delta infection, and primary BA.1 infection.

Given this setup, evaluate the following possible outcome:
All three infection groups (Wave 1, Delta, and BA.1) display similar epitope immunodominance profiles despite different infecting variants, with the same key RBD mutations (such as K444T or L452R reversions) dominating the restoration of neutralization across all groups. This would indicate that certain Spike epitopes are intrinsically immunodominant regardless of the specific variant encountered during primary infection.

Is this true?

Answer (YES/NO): NO